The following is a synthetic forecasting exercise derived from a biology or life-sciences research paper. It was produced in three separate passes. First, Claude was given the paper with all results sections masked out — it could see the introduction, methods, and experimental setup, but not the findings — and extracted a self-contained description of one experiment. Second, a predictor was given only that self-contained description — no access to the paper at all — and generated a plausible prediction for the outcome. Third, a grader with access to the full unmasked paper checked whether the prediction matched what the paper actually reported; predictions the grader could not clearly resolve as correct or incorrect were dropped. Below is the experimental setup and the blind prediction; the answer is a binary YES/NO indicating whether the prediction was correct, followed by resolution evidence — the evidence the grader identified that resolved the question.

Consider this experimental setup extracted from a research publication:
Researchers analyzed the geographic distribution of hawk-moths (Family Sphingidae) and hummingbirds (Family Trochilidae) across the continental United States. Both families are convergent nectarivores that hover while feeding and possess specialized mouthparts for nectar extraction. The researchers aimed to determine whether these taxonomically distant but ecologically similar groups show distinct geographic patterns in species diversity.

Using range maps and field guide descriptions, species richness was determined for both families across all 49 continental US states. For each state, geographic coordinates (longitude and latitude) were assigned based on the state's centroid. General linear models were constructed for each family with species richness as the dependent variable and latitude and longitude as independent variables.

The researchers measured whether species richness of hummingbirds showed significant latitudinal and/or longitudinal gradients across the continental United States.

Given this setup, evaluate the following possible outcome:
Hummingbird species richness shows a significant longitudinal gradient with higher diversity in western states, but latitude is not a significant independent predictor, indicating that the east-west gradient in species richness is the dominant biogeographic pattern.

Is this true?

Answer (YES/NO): NO